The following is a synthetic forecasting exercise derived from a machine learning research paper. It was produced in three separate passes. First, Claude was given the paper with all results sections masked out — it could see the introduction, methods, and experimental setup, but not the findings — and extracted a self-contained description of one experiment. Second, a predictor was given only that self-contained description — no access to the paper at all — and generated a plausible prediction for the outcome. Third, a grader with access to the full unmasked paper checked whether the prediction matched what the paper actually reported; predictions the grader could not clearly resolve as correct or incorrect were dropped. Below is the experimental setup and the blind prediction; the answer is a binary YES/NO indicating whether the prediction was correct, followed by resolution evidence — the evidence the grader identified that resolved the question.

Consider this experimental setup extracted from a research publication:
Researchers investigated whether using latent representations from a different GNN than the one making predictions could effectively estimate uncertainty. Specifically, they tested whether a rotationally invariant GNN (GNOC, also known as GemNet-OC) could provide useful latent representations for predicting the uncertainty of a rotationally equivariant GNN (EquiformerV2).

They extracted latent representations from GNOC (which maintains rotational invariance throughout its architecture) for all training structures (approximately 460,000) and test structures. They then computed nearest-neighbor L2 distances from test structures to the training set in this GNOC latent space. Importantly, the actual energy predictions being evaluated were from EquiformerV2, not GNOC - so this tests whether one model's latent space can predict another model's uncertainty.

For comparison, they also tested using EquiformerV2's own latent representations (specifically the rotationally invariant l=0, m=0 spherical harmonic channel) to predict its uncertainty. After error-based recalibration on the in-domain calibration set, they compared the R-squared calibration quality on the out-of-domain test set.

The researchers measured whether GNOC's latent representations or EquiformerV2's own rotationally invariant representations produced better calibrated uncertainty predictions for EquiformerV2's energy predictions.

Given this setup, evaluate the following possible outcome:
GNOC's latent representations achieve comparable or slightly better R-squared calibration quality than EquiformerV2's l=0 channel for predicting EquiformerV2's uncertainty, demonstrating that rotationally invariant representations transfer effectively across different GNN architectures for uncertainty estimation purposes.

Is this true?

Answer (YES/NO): YES